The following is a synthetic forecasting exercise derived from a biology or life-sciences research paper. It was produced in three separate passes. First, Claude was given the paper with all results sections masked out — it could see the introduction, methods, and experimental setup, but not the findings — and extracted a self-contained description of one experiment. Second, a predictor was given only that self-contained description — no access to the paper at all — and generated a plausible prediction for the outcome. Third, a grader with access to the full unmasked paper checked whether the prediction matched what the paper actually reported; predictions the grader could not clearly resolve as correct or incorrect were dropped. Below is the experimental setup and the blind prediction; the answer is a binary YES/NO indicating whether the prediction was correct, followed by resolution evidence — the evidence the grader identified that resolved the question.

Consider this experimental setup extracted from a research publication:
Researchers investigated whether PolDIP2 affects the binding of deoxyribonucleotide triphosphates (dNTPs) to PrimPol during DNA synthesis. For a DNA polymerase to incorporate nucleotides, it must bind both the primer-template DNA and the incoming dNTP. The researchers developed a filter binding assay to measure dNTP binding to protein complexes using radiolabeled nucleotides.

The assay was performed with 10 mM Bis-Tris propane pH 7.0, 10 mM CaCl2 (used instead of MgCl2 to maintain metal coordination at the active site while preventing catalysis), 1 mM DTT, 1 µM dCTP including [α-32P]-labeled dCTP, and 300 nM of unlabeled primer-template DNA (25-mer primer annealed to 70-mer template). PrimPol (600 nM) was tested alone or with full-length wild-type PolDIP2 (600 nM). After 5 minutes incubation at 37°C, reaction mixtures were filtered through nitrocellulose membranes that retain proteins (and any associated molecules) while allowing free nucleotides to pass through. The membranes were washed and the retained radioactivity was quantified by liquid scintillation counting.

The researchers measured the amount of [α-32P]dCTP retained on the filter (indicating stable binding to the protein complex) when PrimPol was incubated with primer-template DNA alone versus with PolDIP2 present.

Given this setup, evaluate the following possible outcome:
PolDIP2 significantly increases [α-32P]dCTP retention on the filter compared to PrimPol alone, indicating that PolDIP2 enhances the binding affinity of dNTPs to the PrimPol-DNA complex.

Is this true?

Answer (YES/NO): YES